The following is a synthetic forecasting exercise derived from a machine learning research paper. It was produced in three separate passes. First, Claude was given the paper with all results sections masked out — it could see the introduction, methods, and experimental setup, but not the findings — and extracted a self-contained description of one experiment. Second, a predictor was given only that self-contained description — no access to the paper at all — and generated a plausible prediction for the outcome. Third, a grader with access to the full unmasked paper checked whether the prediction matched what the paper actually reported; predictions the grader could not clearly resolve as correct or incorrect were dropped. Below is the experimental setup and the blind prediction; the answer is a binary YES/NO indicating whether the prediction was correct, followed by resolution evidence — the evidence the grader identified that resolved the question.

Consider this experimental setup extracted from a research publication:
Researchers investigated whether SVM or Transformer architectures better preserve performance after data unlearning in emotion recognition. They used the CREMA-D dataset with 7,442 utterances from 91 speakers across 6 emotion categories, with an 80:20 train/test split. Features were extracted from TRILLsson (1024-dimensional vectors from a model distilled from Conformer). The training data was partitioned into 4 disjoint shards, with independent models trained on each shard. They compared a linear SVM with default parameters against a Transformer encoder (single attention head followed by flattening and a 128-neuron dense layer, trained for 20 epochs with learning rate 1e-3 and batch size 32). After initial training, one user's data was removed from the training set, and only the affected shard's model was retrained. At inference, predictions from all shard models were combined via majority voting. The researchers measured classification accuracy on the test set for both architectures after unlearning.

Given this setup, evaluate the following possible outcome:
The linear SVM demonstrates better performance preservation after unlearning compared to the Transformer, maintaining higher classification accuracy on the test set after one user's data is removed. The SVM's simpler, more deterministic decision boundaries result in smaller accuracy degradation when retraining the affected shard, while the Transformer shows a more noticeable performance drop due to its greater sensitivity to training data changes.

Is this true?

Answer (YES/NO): NO